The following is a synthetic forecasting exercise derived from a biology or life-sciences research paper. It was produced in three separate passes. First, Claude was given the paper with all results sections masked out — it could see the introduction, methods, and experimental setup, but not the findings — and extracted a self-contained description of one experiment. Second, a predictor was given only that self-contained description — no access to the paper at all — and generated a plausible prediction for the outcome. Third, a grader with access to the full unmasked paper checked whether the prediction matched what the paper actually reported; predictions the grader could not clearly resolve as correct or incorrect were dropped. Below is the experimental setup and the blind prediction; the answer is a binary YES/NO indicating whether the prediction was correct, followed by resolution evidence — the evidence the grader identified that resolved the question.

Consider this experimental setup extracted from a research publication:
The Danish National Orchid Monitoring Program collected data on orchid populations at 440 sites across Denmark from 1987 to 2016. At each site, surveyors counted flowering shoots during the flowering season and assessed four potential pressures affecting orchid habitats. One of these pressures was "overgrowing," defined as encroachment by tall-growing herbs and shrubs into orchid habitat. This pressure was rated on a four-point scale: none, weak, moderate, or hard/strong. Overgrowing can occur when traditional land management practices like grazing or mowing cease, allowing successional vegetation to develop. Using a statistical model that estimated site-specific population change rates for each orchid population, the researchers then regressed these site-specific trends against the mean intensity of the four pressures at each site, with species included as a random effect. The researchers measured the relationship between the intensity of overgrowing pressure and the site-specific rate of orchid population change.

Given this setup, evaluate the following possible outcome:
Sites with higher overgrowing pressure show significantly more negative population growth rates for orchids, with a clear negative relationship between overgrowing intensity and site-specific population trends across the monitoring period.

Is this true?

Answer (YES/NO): YES